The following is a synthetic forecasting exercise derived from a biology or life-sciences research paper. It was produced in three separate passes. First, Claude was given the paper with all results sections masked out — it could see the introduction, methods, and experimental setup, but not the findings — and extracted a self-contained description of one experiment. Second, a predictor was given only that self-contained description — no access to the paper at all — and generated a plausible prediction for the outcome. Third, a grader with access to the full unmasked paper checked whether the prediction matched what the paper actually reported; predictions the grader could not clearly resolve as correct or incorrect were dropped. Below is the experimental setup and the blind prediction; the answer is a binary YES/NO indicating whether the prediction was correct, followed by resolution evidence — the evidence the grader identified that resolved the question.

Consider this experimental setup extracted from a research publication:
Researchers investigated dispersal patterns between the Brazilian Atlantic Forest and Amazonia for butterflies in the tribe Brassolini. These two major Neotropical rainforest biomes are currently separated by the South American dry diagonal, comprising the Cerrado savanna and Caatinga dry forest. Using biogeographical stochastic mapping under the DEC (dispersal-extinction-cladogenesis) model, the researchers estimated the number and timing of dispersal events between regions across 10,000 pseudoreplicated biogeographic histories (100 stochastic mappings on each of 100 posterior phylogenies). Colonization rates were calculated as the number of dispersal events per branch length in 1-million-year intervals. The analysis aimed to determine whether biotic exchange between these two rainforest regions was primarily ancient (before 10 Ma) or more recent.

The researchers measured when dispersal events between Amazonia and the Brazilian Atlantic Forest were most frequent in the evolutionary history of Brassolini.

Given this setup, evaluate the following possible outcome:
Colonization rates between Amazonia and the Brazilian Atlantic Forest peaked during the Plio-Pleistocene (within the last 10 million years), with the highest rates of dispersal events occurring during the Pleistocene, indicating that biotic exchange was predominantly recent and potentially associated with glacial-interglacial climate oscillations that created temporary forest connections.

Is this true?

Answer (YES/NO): NO